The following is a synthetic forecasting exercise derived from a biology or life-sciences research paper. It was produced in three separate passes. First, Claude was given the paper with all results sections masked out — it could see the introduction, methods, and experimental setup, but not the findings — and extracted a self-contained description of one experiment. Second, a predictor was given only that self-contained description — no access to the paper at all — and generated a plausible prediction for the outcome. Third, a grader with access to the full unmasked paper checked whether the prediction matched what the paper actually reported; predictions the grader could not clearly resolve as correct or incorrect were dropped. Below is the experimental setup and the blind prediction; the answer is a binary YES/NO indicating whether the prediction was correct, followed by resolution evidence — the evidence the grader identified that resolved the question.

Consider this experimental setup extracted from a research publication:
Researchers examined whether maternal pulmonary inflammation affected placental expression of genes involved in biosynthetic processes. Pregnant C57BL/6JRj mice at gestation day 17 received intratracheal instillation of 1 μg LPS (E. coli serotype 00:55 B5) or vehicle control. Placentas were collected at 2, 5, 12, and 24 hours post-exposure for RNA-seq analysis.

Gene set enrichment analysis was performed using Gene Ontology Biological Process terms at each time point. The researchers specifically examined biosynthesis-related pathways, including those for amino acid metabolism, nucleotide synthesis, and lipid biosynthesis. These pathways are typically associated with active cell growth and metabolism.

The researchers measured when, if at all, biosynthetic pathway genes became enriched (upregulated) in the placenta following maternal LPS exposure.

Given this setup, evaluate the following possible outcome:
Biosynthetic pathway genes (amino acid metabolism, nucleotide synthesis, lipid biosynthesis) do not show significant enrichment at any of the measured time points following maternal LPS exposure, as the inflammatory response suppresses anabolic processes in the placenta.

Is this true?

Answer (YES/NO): NO